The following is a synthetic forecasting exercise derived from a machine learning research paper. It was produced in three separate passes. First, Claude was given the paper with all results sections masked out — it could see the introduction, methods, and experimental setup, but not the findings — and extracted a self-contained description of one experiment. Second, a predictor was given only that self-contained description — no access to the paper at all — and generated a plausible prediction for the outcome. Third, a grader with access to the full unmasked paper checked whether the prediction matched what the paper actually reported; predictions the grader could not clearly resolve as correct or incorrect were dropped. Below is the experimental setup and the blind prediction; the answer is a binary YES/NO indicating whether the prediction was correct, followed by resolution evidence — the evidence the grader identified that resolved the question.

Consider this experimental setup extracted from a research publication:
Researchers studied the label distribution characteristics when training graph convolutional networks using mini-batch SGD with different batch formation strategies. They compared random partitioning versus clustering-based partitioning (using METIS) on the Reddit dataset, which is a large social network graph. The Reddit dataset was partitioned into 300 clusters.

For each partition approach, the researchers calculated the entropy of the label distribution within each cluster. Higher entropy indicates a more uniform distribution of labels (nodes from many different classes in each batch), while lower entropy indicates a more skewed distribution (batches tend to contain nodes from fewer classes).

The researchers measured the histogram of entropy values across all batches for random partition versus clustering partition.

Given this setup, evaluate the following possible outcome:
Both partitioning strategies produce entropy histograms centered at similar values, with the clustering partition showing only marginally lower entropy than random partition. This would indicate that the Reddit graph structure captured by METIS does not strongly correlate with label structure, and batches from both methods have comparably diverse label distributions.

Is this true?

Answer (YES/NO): NO